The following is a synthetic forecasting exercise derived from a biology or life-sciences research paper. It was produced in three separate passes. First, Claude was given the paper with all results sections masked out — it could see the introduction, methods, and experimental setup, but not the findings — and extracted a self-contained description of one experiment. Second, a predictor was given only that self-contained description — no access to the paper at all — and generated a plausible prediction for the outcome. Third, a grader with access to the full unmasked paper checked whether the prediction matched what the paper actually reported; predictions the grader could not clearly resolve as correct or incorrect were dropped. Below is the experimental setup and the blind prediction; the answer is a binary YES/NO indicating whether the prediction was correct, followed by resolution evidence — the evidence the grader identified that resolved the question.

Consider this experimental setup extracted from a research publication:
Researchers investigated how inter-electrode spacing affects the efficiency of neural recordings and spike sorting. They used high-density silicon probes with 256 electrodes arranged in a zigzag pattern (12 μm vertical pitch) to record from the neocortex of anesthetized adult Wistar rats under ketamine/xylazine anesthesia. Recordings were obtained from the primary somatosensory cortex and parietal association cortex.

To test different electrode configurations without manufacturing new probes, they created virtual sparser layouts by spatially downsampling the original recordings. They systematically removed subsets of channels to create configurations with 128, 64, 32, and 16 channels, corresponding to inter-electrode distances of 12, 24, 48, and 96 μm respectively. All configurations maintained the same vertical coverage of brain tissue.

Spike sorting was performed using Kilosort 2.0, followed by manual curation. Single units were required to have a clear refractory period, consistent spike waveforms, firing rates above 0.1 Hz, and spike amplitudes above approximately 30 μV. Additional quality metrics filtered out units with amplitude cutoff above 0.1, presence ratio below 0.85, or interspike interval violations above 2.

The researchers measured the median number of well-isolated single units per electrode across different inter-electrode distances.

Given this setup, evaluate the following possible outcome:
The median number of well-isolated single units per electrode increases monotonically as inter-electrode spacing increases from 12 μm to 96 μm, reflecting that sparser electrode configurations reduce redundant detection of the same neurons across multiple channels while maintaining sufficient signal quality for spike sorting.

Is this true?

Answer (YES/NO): NO